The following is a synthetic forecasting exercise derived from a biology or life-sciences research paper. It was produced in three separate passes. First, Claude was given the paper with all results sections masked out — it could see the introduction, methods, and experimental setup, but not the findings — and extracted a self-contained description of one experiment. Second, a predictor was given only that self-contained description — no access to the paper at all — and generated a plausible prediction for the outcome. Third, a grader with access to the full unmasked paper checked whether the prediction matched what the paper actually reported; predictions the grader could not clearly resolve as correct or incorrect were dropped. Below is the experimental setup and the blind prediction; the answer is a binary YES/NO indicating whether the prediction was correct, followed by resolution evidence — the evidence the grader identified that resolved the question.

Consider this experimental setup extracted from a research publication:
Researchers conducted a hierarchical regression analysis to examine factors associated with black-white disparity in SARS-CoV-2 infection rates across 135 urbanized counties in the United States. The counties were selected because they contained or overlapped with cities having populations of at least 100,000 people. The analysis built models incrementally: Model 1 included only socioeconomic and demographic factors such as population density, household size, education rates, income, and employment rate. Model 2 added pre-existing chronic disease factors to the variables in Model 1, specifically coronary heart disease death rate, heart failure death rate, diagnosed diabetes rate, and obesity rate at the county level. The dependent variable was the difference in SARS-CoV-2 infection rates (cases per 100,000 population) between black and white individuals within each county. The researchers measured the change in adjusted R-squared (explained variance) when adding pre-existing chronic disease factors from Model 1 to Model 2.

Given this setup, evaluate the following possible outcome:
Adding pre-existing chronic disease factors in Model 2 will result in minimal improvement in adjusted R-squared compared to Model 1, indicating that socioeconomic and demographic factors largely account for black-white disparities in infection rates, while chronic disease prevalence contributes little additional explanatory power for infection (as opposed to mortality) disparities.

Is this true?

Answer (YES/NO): NO